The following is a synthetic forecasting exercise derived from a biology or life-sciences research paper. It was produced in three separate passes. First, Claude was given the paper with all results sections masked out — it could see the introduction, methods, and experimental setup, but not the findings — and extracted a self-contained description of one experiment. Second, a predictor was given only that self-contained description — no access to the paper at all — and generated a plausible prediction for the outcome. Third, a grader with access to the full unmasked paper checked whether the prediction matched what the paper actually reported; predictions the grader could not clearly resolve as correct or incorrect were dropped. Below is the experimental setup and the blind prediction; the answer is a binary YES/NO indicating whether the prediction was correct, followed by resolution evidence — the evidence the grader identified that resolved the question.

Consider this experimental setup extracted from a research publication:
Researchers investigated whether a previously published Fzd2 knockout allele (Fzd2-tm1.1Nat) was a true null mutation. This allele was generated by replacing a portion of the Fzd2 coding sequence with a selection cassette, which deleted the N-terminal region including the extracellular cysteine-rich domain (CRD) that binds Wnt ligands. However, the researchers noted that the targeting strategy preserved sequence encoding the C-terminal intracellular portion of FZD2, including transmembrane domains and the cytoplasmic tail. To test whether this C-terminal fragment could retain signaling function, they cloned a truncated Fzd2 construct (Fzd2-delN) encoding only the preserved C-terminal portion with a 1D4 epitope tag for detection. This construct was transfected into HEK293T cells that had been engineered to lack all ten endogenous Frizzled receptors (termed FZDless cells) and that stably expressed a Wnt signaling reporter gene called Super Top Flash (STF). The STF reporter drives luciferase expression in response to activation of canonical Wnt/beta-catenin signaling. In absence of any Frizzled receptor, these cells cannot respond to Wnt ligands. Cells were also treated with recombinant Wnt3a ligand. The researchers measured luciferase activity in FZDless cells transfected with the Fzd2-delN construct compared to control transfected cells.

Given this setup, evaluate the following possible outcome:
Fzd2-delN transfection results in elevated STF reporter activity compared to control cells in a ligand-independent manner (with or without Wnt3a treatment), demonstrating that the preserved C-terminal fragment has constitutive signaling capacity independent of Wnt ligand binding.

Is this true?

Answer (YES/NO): NO